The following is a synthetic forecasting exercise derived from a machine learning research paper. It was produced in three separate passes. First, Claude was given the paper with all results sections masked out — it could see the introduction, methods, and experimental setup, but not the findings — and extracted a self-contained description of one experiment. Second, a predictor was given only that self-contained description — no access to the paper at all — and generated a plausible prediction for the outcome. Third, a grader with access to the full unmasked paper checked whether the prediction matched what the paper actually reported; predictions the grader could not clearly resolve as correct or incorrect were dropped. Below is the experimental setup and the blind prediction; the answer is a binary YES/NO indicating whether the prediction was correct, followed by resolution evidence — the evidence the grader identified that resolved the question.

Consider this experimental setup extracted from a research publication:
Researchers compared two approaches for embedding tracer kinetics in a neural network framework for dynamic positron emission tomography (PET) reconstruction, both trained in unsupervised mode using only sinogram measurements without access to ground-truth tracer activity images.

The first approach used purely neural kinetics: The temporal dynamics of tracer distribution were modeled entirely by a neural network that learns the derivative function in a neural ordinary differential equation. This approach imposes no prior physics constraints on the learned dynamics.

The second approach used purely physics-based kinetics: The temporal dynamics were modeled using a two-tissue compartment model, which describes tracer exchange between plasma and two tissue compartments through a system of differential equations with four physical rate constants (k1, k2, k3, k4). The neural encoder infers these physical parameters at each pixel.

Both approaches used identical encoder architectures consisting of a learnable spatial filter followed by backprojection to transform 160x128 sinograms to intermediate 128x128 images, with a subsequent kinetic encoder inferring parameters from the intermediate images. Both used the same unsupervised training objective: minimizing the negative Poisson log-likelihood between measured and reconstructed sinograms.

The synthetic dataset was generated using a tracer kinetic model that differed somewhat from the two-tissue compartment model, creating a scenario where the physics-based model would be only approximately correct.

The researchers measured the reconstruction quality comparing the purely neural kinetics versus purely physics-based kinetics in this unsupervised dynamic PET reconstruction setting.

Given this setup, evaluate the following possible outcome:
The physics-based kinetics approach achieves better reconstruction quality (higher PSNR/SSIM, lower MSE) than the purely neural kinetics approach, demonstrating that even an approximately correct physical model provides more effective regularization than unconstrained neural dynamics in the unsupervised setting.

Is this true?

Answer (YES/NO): YES